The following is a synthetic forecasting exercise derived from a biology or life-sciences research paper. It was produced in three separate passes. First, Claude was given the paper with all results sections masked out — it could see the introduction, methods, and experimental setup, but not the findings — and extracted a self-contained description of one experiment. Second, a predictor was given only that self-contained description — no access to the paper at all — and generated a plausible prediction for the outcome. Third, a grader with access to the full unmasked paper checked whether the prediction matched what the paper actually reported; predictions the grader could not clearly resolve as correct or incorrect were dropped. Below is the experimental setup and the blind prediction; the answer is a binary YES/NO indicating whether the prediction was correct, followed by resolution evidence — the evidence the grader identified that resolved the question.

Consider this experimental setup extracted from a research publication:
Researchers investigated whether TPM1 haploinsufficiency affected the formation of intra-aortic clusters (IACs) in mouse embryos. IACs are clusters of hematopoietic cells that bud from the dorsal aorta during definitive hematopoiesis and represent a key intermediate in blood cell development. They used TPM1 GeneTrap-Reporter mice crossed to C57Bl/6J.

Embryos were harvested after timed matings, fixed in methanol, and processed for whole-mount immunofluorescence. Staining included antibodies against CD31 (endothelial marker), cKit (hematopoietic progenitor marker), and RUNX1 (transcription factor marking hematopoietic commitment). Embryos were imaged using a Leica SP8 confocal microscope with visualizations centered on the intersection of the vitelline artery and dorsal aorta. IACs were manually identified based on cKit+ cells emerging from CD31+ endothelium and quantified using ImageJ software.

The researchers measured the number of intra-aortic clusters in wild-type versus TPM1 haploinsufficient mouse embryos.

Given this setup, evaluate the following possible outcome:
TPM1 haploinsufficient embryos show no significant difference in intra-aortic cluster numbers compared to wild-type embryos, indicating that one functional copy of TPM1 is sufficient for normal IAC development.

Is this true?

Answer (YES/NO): NO